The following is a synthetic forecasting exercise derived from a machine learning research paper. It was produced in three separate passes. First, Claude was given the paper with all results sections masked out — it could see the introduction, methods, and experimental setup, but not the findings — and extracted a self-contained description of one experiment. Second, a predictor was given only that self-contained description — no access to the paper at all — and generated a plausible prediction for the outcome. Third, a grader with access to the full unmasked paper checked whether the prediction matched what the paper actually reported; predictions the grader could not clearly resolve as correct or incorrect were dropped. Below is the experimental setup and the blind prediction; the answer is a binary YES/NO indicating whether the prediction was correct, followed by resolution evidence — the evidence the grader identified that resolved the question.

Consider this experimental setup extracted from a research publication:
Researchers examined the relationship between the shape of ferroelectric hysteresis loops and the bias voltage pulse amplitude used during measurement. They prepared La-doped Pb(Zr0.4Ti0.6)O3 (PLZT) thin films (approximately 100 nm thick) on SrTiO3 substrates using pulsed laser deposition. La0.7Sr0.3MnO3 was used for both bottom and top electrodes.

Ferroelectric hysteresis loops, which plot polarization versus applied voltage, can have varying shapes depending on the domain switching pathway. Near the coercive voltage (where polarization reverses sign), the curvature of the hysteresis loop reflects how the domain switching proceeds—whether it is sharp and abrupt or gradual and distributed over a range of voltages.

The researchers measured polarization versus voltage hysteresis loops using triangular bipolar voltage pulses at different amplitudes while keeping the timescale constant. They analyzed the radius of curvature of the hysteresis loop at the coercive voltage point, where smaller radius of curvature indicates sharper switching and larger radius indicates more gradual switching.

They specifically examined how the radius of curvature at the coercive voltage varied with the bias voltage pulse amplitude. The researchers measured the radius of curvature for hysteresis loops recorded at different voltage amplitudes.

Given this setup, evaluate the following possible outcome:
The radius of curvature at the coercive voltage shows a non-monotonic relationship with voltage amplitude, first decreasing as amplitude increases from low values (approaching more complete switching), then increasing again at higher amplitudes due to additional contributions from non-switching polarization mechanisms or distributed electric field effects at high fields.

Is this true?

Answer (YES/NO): NO